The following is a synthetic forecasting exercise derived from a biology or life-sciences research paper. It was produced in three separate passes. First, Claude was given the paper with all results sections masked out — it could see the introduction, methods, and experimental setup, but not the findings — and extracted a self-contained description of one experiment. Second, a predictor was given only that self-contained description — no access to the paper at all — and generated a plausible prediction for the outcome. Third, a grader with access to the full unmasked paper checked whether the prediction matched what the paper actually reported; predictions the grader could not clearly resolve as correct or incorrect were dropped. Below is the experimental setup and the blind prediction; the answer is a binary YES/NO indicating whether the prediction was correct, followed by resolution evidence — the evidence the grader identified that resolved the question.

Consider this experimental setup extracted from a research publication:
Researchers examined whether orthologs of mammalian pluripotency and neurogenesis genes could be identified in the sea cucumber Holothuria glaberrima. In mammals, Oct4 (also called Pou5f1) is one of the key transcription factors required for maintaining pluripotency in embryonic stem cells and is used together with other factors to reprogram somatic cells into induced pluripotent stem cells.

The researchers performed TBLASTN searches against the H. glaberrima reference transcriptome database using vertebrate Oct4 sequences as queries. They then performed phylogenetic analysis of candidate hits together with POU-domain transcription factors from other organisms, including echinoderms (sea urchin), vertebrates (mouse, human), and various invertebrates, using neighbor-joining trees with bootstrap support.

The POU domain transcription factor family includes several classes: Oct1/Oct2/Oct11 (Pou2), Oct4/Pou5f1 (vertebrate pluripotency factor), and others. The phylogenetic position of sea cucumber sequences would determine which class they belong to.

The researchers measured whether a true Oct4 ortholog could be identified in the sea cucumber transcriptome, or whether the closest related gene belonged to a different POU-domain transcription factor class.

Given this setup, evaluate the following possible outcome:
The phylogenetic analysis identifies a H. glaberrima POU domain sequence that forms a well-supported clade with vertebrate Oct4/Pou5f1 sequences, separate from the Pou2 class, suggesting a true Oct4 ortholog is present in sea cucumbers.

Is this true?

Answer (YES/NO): NO